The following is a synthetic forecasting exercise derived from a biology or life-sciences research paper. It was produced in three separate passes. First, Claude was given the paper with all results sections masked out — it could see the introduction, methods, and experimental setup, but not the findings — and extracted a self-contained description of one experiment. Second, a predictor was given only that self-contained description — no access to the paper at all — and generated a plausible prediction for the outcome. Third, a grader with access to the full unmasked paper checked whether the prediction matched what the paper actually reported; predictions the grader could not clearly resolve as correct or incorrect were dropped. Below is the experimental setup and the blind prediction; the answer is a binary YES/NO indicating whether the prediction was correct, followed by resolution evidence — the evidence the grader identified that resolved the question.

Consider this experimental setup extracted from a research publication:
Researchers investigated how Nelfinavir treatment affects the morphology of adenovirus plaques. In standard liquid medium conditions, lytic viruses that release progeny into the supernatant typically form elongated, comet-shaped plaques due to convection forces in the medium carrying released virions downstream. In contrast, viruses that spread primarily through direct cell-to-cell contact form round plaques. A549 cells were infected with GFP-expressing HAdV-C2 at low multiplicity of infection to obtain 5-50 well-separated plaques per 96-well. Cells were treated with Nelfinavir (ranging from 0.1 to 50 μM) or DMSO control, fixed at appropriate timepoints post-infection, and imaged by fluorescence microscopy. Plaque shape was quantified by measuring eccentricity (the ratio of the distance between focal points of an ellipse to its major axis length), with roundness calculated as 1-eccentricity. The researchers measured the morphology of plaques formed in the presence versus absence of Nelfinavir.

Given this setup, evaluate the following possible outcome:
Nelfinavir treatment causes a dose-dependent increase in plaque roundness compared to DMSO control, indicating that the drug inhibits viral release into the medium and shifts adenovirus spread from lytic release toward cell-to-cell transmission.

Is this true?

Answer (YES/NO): NO